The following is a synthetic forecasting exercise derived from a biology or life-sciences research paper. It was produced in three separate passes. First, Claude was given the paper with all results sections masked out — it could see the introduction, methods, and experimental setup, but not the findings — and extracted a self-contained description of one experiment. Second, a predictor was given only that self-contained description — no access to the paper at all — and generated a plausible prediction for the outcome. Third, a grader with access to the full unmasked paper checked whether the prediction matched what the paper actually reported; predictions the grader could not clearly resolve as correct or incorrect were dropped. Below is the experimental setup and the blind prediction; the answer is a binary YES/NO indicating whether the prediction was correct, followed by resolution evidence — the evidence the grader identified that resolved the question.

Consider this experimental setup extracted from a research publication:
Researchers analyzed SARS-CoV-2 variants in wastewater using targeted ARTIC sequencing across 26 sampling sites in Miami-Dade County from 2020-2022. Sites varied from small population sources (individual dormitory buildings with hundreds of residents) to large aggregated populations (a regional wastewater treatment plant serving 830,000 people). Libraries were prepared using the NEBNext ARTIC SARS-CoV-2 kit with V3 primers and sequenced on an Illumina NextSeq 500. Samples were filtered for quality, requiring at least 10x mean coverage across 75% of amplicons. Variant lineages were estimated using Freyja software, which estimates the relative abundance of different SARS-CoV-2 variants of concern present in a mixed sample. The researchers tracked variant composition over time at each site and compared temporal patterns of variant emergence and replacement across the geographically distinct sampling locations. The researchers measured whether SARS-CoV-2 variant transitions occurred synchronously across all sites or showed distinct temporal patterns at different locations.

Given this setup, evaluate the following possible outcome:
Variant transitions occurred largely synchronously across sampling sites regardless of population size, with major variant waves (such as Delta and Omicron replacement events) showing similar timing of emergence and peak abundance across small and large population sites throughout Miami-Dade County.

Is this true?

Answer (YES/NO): NO